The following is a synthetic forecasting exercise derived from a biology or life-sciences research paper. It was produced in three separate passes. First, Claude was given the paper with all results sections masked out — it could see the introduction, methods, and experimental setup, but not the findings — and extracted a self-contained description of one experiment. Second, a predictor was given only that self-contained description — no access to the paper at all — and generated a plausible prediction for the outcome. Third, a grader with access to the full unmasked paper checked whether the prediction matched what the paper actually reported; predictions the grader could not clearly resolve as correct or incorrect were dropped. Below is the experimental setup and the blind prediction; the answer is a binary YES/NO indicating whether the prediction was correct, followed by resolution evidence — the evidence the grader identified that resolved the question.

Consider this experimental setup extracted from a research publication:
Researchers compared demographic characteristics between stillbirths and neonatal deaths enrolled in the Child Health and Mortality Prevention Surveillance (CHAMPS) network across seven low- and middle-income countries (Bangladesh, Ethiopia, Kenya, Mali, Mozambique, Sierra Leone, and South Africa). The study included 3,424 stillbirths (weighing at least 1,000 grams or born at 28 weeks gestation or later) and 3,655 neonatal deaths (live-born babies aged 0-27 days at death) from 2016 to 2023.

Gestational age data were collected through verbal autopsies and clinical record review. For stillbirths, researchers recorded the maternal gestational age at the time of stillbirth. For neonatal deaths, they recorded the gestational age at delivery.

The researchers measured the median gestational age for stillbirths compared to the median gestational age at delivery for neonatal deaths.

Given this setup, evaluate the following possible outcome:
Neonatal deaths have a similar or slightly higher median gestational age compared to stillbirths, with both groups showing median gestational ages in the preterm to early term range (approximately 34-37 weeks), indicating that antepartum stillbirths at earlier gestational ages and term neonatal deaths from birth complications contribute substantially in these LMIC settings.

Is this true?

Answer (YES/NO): NO